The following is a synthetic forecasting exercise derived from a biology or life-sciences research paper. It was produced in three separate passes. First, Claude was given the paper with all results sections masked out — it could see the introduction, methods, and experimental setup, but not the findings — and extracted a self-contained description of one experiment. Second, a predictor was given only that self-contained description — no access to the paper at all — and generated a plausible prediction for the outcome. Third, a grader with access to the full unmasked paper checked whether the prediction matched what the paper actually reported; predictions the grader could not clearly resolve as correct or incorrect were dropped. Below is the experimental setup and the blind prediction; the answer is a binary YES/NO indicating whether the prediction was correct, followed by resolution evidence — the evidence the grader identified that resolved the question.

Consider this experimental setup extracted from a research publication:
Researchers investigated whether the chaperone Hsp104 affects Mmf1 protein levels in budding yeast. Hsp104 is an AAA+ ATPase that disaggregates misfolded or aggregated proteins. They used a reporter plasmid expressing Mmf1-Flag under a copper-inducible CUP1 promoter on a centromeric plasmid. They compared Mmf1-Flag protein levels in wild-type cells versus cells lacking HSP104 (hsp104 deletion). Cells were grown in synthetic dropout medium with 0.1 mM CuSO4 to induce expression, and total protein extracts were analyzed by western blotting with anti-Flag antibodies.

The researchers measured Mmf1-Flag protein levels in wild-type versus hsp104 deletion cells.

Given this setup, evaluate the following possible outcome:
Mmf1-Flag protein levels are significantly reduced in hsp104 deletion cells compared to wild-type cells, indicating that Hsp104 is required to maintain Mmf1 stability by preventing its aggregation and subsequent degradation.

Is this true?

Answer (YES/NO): NO